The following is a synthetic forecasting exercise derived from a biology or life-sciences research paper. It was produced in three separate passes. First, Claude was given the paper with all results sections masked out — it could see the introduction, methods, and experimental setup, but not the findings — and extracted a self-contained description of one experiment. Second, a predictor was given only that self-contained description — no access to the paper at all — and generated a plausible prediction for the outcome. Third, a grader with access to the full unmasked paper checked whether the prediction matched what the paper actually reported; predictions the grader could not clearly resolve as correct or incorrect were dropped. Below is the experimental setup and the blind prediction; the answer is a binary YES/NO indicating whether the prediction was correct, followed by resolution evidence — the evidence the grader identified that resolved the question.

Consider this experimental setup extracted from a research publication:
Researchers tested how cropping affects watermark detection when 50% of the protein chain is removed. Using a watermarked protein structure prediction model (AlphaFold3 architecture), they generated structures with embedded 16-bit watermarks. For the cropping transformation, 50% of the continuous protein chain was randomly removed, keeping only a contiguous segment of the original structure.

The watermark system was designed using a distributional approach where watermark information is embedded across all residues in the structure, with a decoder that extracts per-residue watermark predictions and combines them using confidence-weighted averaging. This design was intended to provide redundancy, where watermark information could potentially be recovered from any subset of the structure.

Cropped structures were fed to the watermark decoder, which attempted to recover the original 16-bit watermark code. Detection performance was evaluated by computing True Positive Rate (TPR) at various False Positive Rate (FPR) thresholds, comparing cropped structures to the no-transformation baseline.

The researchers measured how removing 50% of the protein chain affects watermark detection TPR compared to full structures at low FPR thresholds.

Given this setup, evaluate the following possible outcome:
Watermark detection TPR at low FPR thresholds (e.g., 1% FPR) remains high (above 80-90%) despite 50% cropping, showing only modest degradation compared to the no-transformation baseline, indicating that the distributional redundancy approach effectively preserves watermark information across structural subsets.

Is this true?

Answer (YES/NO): YES